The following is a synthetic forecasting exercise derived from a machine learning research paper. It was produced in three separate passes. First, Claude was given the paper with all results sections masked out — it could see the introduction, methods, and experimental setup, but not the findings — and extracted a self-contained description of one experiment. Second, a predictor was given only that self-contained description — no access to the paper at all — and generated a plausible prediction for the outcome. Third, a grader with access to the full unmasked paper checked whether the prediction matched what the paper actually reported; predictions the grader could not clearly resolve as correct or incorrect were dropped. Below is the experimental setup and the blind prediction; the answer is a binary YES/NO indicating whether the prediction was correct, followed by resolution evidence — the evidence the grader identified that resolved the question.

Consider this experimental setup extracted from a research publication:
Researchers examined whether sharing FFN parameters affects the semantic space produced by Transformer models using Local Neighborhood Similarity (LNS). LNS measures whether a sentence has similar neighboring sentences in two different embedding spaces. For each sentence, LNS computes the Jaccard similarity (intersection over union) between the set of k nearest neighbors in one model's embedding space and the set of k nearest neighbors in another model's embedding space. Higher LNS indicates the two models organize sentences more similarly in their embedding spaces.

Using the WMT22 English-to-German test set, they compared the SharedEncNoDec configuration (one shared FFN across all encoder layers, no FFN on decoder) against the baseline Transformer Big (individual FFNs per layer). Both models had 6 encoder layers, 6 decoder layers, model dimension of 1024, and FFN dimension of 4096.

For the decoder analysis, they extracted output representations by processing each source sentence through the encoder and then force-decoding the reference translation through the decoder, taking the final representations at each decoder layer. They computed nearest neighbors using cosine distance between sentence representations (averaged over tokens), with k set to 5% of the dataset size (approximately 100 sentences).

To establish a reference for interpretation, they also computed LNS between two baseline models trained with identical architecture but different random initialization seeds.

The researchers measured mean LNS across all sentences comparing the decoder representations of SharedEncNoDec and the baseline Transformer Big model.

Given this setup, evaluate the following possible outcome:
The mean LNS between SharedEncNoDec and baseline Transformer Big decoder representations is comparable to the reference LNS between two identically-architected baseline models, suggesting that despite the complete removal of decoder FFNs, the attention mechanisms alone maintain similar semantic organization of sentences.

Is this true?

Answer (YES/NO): NO